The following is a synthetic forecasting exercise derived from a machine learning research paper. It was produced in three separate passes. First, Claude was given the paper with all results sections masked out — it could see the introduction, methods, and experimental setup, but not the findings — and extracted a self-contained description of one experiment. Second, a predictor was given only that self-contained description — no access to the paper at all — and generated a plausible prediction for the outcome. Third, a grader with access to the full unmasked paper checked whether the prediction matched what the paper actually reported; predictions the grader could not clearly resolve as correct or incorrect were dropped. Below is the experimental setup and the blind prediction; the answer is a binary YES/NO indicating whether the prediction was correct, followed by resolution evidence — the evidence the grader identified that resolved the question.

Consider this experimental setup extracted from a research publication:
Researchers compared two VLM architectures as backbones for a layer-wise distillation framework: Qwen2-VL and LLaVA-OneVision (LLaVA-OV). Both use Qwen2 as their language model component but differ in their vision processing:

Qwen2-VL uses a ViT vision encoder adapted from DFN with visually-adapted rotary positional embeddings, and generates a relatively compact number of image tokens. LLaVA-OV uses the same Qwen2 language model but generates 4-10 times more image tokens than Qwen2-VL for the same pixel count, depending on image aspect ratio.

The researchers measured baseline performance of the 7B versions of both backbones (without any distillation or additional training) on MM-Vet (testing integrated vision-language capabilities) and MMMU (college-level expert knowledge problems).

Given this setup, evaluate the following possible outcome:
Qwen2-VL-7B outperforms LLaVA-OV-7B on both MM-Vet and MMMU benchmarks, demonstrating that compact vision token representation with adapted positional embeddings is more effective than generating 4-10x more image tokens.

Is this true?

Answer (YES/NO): YES